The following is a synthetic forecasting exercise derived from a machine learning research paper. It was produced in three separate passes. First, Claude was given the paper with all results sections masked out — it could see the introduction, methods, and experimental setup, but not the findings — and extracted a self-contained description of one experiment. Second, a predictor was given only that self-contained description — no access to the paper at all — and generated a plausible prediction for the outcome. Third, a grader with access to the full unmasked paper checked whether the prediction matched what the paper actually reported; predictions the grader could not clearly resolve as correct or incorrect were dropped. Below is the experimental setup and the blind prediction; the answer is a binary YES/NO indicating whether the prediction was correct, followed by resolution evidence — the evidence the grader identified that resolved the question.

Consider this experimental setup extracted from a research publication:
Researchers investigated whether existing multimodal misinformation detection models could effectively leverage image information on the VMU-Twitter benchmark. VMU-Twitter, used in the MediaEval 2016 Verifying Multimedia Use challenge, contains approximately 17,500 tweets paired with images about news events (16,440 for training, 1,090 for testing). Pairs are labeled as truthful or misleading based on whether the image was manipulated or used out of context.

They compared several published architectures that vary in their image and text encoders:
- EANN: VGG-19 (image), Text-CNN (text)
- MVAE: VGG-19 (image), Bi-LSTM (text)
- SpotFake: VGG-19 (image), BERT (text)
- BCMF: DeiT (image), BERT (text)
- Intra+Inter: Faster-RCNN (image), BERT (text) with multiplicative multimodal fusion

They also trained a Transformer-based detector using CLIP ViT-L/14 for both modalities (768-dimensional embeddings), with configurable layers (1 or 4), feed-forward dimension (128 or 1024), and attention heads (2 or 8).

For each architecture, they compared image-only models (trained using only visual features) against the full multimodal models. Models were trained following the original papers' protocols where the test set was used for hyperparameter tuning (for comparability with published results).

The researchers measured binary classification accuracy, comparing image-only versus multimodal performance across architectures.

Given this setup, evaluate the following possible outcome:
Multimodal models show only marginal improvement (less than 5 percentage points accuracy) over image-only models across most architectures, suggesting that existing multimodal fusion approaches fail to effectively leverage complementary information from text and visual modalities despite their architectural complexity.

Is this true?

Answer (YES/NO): NO